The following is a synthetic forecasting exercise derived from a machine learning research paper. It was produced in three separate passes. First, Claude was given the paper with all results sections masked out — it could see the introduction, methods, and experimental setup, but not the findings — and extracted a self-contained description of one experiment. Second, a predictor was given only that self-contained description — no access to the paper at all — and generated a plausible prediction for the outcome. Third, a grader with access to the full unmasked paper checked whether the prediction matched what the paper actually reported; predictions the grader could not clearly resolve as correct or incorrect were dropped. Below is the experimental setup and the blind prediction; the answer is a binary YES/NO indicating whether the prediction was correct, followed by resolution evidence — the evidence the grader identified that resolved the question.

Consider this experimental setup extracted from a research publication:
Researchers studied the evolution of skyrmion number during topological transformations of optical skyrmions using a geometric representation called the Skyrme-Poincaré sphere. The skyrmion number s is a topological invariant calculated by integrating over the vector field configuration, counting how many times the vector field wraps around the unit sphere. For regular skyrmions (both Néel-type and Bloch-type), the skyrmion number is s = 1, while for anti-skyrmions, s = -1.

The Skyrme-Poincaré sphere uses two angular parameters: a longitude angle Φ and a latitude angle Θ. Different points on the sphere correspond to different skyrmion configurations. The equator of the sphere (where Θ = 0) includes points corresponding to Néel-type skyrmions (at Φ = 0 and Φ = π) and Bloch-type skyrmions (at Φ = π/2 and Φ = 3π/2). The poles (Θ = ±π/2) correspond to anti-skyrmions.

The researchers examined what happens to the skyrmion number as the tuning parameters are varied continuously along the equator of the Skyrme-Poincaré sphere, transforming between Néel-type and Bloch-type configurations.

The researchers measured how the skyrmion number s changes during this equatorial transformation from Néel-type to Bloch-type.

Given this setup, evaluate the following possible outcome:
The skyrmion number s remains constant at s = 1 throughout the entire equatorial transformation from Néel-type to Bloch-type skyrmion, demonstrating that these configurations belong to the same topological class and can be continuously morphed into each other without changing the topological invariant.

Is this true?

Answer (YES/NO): YES